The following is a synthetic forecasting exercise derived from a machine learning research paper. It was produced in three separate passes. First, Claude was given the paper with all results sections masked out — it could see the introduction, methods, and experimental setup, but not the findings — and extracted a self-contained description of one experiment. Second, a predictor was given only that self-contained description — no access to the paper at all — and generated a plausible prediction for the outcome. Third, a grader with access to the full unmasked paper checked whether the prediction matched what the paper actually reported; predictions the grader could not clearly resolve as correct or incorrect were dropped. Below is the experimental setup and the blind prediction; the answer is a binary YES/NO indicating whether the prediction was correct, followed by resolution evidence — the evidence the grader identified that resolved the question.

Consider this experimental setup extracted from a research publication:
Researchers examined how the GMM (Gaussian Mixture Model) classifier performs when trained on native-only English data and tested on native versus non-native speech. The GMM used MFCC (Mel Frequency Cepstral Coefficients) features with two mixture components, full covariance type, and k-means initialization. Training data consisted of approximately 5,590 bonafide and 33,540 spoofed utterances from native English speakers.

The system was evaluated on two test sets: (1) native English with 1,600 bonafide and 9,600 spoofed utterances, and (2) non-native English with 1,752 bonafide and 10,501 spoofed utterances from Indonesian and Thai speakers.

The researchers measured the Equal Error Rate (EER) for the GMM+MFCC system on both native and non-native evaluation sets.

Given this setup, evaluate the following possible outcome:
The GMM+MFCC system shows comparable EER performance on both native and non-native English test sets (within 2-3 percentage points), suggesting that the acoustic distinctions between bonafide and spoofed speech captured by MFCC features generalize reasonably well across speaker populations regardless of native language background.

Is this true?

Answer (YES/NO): NO